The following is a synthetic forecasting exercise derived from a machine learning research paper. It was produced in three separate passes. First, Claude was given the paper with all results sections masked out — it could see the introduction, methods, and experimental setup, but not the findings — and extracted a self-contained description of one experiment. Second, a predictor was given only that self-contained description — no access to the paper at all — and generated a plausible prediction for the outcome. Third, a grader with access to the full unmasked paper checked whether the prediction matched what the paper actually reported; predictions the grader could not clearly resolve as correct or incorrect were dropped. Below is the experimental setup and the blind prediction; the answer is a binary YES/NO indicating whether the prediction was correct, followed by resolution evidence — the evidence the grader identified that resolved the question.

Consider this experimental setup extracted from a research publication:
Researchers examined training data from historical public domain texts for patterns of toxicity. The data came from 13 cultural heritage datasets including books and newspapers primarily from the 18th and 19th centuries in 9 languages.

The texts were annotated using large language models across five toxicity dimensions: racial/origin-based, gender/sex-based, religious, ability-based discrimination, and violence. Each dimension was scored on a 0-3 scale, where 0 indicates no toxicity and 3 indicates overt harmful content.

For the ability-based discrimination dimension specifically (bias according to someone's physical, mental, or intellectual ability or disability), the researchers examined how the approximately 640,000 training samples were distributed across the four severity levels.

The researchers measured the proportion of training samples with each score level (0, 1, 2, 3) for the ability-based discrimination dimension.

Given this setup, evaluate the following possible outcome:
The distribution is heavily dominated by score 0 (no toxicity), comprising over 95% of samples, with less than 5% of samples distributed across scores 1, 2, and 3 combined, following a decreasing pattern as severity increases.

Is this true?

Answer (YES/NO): YES